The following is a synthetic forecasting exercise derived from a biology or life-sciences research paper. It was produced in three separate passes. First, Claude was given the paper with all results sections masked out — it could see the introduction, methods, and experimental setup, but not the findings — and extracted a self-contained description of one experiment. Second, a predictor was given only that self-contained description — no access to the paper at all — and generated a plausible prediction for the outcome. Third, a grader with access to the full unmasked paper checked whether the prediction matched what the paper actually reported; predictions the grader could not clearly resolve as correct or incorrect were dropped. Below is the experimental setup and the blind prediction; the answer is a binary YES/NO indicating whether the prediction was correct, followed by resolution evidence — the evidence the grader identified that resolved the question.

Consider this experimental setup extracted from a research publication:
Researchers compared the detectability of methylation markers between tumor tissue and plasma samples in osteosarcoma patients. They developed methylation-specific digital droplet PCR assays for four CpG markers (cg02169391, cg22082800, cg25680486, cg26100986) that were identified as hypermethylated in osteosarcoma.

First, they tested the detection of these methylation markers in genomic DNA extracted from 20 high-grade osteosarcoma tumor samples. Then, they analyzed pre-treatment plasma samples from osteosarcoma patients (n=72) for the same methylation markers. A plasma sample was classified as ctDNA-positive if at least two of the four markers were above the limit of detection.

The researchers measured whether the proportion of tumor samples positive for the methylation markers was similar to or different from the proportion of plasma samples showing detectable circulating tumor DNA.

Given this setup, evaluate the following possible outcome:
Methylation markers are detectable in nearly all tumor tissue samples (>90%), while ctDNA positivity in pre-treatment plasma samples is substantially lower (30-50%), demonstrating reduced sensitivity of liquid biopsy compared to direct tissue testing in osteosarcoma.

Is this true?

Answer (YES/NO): YES